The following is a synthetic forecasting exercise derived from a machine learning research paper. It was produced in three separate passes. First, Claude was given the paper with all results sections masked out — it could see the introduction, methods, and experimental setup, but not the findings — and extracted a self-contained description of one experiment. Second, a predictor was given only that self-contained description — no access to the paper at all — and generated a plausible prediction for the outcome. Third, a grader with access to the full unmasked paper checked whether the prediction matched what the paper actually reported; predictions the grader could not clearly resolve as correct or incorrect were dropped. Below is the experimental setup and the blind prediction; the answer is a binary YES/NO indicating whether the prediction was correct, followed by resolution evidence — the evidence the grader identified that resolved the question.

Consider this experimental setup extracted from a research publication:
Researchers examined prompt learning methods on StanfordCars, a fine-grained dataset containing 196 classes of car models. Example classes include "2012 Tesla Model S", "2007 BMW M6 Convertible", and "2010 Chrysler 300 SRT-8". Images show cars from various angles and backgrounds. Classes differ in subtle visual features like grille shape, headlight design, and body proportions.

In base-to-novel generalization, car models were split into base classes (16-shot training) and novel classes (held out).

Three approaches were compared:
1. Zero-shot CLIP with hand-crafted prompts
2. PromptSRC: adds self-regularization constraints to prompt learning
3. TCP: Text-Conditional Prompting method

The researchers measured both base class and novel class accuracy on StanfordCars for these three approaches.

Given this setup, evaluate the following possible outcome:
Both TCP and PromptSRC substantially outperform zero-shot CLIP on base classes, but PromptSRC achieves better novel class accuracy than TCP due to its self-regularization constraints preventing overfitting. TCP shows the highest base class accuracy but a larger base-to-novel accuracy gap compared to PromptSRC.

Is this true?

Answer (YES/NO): YES